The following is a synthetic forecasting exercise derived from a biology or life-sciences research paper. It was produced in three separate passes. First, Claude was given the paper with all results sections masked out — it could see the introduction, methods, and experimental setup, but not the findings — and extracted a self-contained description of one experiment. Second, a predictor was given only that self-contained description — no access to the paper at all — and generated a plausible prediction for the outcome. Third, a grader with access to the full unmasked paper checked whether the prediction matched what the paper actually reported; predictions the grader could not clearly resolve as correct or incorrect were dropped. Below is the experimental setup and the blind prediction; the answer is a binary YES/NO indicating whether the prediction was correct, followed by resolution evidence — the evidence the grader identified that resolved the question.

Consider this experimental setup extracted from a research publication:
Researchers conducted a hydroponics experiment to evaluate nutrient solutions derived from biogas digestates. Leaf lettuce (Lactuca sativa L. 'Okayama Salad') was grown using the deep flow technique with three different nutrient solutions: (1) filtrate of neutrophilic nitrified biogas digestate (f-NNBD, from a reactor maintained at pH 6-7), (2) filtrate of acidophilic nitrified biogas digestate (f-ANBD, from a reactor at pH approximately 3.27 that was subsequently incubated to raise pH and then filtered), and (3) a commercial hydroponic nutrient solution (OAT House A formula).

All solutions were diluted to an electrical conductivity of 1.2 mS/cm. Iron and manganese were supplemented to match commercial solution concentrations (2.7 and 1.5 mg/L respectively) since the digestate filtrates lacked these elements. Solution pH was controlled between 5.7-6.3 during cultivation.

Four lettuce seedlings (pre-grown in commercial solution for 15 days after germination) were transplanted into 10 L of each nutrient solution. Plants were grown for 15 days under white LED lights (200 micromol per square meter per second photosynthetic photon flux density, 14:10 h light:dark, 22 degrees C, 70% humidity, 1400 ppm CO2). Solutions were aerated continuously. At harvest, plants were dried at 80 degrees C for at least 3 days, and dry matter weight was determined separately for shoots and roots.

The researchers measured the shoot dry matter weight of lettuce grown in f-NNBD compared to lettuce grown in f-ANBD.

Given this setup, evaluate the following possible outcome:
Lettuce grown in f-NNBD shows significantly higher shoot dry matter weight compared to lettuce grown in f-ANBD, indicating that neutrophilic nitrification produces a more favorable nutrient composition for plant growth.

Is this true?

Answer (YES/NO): NO